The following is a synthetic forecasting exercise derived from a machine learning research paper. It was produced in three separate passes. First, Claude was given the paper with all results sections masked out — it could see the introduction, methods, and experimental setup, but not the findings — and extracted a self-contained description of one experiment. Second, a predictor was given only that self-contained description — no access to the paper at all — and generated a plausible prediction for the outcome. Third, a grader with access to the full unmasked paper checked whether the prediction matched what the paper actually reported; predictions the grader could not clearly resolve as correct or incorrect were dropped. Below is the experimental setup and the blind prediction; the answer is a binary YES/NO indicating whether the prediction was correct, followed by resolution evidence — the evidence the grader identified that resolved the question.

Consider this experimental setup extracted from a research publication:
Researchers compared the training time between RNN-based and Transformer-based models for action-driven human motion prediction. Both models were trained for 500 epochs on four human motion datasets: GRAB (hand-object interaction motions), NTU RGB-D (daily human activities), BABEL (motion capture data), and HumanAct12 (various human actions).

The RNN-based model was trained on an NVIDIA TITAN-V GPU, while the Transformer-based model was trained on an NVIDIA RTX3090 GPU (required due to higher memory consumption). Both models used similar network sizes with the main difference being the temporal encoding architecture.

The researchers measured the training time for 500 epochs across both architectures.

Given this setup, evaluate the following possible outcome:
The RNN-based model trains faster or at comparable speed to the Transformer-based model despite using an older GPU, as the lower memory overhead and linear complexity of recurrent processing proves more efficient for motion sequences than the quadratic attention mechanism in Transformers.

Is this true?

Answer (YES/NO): YES